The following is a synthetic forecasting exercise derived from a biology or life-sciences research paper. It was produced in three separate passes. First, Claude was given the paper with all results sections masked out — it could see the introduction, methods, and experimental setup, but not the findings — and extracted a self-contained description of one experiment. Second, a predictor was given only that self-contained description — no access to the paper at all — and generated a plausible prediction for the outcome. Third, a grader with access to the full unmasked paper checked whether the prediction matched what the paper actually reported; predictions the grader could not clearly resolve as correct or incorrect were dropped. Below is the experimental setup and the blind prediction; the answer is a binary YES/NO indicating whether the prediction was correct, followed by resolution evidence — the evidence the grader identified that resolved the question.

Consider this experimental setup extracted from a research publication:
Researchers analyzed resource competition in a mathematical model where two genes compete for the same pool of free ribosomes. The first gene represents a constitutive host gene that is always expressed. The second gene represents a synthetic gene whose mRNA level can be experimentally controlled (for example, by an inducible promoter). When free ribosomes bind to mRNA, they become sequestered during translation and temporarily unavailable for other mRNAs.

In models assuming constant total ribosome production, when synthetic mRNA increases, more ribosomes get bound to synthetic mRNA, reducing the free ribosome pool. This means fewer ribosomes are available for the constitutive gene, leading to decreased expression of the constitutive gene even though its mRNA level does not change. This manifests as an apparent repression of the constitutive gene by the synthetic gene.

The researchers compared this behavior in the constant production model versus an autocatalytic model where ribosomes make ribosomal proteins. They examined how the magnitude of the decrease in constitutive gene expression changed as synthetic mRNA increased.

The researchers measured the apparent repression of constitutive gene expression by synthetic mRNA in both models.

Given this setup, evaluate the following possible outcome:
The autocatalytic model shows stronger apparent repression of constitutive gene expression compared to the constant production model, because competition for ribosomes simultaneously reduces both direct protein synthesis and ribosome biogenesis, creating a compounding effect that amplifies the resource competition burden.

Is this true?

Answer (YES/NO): YES